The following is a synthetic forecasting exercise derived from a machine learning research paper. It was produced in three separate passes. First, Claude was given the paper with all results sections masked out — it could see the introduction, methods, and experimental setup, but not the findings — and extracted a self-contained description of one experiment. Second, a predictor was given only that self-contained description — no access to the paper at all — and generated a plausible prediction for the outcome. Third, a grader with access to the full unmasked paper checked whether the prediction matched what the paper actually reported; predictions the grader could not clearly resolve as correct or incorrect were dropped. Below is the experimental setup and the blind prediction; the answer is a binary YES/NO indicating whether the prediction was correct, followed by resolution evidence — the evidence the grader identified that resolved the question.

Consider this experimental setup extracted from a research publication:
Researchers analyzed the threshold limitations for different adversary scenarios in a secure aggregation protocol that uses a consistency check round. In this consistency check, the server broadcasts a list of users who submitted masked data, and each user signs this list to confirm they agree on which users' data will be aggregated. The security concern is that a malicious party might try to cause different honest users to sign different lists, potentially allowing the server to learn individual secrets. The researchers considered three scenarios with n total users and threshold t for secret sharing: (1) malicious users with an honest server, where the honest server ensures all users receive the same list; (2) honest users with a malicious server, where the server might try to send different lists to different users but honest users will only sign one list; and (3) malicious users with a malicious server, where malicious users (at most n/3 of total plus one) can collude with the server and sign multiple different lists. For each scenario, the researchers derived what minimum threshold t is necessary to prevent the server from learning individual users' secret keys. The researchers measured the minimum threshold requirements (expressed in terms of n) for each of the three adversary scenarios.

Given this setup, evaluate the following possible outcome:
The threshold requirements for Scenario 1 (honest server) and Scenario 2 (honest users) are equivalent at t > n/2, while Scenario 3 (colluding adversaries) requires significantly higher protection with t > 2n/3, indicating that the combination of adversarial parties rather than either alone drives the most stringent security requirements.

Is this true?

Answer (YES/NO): NO